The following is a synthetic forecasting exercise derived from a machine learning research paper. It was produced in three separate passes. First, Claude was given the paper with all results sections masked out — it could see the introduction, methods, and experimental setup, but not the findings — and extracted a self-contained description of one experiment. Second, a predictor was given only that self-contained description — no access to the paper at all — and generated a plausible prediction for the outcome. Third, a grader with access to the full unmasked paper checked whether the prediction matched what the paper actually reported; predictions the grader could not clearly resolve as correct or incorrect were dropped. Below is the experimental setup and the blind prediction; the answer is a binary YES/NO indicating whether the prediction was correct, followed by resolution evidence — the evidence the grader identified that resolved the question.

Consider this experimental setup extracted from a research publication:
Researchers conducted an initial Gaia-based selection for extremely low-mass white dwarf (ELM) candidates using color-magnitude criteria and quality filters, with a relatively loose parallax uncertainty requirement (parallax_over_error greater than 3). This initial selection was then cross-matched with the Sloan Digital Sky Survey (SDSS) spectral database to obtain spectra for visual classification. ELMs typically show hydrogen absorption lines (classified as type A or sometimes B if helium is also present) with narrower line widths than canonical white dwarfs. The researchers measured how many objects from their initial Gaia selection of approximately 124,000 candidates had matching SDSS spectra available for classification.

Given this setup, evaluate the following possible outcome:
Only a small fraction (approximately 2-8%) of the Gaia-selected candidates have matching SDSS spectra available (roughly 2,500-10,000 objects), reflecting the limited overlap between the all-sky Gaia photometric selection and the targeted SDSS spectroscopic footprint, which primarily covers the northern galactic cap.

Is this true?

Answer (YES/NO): NO